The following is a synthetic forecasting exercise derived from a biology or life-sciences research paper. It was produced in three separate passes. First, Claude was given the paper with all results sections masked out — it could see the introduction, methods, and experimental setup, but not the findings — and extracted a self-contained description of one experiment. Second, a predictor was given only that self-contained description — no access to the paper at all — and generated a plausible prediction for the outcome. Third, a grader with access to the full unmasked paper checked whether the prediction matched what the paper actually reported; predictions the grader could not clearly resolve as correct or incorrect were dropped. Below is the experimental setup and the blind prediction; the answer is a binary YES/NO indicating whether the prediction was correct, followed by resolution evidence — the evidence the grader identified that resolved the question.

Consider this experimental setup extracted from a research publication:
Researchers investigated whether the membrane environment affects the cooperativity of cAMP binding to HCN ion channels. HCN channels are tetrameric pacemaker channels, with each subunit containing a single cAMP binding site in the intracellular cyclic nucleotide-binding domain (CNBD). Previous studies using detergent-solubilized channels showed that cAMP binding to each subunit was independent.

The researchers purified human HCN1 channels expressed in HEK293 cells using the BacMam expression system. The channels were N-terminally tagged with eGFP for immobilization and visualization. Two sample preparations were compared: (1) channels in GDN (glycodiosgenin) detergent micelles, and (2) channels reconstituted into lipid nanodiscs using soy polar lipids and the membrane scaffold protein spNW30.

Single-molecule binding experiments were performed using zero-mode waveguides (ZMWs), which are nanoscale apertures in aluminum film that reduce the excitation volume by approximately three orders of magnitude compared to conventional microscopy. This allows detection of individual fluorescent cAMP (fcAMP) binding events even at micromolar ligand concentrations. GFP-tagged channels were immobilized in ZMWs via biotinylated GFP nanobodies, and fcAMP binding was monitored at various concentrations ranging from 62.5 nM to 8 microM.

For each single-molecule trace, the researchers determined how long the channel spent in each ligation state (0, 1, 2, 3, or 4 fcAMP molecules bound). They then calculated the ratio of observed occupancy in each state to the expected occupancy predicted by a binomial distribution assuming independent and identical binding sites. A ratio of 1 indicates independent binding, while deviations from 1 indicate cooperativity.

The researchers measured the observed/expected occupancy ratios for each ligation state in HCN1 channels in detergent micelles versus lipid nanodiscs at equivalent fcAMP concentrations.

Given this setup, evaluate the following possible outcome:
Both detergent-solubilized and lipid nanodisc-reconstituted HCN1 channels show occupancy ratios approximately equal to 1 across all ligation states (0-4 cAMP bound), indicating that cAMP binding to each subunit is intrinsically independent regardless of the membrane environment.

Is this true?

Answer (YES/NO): NO